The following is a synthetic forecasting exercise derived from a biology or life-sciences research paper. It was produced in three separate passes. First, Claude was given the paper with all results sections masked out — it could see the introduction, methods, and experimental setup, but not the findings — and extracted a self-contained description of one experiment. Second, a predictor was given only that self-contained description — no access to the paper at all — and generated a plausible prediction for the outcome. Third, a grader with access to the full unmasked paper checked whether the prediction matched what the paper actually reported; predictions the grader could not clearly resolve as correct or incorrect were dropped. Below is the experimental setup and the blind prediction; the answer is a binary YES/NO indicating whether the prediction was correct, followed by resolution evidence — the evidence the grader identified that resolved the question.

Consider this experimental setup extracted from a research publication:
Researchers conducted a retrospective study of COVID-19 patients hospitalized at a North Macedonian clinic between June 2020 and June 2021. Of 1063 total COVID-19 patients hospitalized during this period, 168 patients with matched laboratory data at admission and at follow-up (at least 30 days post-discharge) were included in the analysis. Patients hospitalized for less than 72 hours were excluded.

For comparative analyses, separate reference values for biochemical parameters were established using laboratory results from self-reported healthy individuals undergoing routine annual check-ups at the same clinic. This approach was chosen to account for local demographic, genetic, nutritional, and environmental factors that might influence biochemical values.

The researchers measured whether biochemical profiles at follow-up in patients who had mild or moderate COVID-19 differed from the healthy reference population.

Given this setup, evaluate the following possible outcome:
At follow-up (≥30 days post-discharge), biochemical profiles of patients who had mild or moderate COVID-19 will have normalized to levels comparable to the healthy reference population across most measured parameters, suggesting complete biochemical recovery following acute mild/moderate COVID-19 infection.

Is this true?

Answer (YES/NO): NO